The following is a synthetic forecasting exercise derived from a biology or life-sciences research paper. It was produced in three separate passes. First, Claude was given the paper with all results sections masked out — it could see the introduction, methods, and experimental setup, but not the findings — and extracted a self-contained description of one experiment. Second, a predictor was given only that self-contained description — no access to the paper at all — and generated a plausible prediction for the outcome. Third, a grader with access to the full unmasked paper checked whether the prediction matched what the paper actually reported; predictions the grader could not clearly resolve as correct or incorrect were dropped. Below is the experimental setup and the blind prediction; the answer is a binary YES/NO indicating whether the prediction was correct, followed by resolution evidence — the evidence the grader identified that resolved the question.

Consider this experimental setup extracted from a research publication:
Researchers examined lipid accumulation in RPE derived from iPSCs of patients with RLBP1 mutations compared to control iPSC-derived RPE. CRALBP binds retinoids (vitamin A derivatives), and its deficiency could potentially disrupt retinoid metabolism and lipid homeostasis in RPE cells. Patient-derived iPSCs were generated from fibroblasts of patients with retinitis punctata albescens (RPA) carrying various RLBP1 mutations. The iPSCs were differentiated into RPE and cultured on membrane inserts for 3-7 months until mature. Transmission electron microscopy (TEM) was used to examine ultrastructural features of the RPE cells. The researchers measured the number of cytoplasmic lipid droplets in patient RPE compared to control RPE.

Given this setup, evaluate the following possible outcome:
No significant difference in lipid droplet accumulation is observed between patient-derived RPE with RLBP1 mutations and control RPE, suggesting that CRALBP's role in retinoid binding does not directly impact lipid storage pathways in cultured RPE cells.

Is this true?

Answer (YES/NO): NO